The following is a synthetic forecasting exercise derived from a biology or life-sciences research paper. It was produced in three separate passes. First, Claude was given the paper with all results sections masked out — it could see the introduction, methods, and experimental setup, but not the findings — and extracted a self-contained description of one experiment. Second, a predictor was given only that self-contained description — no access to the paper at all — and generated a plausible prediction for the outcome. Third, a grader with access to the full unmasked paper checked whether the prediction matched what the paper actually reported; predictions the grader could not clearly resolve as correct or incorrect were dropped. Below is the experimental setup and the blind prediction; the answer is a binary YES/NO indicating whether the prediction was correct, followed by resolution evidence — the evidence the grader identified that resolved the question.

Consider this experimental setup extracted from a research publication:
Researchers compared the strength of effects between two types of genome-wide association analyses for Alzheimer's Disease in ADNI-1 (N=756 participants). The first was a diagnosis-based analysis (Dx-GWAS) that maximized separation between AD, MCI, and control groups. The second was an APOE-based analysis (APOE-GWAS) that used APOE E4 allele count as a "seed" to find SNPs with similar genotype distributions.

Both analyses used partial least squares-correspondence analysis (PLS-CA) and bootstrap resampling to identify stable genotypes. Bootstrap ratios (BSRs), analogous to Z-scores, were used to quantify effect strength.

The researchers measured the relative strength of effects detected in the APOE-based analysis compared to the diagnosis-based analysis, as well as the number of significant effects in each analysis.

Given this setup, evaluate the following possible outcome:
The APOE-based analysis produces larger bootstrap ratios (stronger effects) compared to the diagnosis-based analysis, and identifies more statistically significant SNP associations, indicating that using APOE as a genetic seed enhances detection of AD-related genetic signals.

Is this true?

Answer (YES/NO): NO